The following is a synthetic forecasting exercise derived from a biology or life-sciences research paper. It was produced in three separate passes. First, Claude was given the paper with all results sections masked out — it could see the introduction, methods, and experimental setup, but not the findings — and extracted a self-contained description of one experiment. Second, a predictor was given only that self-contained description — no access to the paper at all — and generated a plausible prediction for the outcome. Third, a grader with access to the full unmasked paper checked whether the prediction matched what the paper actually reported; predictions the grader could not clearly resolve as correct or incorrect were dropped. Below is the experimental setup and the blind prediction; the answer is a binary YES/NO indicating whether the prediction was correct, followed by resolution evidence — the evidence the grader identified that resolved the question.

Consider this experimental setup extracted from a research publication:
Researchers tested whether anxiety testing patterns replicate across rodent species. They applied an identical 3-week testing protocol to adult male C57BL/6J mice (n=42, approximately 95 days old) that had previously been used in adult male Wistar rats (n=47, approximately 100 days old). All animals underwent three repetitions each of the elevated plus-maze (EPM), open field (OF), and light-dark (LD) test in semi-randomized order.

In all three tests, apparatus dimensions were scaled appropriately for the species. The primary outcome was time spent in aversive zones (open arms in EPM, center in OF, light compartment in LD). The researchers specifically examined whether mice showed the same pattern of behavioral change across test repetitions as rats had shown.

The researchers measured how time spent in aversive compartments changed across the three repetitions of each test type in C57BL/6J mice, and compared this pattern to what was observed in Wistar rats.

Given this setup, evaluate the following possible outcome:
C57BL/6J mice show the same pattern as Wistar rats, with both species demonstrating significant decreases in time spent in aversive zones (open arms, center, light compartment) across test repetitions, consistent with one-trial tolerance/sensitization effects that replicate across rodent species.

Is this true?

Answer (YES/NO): NO